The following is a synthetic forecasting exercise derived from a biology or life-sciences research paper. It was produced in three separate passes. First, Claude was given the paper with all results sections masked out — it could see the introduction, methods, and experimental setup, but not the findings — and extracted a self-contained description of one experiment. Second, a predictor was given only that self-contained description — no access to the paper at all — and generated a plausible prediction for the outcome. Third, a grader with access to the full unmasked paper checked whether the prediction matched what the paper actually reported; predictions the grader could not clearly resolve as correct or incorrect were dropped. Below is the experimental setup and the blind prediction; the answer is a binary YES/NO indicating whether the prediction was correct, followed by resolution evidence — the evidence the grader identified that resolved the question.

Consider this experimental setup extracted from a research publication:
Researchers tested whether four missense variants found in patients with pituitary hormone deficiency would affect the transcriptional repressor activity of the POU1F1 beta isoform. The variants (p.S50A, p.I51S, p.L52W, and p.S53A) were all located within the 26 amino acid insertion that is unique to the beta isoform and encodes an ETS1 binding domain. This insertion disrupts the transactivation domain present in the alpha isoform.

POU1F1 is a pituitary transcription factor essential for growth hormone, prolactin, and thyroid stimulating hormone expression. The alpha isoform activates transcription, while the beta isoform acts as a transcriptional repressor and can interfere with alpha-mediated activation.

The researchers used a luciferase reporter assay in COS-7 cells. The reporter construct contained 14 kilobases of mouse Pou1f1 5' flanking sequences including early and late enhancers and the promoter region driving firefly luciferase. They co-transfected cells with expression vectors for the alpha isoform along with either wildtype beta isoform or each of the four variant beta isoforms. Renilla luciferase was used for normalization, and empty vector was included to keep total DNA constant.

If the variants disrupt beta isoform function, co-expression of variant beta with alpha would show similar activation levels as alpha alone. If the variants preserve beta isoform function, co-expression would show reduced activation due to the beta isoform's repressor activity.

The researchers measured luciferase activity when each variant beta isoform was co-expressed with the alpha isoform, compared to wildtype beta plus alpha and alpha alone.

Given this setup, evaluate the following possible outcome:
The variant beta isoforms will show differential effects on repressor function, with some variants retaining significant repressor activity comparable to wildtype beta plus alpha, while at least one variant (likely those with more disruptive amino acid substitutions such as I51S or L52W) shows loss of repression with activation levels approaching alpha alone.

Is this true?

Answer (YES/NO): NO